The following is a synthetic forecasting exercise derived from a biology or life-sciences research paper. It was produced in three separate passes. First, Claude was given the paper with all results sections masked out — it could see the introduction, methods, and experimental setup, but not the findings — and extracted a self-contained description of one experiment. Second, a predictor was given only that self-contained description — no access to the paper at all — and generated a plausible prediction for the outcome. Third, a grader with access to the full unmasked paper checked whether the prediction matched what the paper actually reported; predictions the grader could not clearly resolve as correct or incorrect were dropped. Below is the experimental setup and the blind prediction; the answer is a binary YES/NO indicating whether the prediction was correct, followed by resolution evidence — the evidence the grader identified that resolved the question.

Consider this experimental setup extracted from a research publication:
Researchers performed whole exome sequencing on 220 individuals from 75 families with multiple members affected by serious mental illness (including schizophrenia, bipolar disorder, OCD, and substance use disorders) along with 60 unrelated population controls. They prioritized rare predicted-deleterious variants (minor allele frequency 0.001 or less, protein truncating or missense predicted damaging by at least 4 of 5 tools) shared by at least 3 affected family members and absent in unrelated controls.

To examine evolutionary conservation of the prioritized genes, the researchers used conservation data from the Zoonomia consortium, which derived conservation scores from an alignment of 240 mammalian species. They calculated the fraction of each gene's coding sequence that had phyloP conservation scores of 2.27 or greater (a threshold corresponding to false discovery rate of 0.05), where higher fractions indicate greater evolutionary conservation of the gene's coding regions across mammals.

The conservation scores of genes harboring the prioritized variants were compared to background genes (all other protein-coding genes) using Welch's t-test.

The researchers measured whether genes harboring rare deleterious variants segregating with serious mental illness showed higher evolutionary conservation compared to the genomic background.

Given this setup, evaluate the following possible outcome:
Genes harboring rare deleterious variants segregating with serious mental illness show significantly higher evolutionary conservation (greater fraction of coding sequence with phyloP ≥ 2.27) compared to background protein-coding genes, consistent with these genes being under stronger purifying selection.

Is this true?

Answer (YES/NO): YES